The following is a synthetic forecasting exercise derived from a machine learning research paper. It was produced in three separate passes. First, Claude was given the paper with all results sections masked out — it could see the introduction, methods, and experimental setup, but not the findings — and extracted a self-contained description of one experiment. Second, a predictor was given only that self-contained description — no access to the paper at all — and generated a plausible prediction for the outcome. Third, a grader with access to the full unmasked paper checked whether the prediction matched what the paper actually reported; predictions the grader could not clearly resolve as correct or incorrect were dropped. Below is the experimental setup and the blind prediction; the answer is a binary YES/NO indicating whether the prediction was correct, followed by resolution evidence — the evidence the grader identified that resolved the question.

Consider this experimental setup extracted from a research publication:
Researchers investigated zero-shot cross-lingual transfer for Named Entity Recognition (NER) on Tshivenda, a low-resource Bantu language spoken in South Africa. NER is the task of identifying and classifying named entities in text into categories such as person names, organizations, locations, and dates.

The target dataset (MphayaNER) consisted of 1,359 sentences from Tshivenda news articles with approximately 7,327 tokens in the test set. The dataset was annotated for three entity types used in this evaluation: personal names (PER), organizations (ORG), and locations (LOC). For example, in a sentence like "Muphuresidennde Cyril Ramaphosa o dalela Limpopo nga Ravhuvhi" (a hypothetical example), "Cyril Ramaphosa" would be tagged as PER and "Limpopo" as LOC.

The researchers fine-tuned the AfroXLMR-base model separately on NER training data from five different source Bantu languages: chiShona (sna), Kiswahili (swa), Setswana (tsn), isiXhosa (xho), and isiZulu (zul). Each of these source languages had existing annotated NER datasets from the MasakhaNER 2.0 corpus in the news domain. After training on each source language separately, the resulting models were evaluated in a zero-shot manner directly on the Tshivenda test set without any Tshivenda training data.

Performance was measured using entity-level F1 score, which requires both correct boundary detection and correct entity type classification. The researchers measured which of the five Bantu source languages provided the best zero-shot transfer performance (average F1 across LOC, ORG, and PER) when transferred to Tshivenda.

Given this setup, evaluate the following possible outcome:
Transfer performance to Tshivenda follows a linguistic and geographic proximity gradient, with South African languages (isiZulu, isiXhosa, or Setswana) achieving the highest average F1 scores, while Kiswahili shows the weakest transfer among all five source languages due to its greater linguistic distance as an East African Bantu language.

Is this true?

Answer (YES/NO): NO